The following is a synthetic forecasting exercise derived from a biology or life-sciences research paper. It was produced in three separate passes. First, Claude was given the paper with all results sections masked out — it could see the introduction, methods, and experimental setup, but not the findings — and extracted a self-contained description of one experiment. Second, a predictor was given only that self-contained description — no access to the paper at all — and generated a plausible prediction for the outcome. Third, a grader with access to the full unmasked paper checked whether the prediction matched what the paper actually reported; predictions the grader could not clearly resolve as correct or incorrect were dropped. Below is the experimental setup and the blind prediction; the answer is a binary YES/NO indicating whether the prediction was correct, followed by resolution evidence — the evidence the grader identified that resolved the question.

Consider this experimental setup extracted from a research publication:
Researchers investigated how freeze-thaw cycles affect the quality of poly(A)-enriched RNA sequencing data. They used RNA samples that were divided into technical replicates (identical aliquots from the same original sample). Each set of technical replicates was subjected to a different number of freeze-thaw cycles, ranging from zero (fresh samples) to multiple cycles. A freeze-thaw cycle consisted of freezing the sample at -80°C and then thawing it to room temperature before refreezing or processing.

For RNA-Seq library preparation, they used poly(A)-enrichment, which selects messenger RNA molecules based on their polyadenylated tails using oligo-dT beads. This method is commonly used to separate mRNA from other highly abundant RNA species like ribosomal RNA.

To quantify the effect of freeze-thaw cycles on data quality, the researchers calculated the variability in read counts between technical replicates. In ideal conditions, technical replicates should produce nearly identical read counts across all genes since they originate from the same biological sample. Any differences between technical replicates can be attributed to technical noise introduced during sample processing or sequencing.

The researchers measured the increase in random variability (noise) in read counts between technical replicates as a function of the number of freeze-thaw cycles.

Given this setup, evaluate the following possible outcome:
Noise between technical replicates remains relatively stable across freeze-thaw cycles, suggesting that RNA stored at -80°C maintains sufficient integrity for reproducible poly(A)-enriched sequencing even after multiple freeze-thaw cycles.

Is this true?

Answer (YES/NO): NO